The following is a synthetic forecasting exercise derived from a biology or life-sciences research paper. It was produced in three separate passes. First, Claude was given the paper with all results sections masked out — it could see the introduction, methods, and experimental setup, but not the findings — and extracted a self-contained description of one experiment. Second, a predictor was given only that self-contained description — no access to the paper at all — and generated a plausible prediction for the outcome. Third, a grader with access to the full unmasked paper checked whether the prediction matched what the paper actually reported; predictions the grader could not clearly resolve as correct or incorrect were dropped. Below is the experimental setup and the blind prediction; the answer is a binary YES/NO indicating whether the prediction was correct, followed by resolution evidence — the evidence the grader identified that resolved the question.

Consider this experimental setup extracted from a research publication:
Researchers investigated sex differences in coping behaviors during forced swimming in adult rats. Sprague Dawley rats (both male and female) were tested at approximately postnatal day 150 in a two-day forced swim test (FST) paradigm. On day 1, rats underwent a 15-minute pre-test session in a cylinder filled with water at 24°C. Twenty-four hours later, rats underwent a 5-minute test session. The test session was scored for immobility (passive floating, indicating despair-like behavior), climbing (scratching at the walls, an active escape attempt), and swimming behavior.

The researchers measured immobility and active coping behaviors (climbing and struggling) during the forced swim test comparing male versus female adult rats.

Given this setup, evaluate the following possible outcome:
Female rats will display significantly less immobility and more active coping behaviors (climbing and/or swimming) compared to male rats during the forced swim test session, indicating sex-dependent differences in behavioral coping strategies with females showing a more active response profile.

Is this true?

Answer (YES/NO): YES